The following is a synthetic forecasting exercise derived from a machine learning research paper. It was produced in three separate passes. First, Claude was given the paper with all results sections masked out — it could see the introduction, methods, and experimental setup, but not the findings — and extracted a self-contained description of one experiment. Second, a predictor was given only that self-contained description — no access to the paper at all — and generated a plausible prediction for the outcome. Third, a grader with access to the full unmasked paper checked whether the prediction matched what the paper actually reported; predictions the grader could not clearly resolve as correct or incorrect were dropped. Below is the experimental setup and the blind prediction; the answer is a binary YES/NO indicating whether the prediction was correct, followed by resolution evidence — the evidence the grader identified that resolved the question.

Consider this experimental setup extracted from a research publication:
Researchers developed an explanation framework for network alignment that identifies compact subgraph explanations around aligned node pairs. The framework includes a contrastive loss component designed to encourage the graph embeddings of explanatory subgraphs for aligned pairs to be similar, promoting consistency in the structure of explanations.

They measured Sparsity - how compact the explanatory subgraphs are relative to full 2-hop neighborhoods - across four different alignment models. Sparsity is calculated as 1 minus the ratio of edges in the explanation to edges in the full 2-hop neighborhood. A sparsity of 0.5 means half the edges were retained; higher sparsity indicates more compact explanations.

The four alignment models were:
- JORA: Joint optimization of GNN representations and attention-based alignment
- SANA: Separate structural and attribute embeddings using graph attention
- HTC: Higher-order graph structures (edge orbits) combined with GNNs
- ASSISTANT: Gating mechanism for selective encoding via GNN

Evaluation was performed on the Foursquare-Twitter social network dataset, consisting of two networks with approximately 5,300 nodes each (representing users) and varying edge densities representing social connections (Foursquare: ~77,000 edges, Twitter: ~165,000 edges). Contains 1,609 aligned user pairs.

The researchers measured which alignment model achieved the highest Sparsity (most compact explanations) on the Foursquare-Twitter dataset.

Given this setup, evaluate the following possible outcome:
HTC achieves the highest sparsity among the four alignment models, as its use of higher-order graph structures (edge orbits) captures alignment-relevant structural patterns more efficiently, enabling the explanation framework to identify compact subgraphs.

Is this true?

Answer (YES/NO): YES